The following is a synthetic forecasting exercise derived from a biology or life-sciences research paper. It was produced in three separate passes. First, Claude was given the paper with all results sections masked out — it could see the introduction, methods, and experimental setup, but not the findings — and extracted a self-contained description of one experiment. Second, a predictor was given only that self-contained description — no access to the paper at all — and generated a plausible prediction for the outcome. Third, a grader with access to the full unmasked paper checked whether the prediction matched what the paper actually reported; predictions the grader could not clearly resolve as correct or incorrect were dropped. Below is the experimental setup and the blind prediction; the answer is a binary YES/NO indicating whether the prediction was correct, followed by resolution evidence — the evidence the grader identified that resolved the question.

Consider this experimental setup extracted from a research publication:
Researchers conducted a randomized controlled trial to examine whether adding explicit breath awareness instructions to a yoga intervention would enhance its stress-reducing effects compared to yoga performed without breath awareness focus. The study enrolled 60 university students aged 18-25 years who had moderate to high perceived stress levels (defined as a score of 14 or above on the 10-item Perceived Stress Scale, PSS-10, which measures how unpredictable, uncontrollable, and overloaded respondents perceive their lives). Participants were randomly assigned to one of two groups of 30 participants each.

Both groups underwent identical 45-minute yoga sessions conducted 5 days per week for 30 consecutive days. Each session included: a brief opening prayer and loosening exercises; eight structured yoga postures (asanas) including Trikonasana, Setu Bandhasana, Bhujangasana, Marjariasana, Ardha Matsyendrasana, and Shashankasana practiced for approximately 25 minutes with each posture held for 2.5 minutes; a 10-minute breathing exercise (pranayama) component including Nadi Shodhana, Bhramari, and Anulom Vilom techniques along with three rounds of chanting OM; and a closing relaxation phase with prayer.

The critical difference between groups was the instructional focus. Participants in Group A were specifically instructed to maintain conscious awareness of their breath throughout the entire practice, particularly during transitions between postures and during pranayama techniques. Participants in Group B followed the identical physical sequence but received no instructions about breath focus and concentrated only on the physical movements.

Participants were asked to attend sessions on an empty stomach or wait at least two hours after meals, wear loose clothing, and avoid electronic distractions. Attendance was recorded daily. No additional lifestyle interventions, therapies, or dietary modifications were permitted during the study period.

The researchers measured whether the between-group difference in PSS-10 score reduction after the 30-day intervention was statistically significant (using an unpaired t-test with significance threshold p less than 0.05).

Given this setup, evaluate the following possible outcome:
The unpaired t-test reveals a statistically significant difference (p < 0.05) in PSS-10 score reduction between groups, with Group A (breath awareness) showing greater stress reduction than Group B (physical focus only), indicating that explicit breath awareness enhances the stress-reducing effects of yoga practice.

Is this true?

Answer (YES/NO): NO